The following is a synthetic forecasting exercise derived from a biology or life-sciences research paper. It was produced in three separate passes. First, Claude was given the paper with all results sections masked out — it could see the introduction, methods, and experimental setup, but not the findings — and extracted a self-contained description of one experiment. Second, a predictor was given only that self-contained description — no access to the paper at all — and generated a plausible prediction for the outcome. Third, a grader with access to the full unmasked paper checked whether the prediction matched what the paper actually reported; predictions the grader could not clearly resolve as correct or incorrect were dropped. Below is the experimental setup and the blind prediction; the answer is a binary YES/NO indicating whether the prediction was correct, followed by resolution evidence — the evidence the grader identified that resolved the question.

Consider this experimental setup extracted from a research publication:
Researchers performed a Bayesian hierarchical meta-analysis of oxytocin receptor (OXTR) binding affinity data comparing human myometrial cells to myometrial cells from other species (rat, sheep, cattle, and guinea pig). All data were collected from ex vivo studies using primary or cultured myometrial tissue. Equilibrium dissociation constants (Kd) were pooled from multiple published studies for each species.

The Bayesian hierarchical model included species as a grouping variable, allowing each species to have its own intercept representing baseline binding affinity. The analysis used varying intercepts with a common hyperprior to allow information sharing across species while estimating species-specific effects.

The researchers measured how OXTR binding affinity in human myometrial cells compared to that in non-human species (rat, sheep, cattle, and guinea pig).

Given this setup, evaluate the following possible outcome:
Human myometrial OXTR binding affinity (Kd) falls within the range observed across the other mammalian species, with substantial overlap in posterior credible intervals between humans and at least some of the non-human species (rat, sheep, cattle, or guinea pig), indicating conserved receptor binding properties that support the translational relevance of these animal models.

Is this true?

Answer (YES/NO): YES